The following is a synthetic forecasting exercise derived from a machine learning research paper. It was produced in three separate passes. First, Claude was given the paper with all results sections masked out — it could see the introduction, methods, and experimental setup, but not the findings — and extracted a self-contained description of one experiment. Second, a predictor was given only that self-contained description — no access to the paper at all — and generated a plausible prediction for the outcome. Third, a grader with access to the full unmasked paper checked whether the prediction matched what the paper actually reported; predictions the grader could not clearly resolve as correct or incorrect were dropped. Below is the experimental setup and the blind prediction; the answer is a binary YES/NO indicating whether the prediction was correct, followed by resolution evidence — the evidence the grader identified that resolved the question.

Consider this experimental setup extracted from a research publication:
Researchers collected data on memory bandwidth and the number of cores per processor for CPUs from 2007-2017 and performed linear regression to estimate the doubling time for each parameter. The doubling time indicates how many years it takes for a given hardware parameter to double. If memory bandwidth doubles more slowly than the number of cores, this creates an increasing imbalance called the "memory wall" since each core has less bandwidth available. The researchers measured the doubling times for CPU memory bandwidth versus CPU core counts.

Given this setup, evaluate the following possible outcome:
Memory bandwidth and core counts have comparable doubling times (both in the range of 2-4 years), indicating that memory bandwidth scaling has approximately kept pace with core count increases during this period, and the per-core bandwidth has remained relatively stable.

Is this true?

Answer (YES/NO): NO